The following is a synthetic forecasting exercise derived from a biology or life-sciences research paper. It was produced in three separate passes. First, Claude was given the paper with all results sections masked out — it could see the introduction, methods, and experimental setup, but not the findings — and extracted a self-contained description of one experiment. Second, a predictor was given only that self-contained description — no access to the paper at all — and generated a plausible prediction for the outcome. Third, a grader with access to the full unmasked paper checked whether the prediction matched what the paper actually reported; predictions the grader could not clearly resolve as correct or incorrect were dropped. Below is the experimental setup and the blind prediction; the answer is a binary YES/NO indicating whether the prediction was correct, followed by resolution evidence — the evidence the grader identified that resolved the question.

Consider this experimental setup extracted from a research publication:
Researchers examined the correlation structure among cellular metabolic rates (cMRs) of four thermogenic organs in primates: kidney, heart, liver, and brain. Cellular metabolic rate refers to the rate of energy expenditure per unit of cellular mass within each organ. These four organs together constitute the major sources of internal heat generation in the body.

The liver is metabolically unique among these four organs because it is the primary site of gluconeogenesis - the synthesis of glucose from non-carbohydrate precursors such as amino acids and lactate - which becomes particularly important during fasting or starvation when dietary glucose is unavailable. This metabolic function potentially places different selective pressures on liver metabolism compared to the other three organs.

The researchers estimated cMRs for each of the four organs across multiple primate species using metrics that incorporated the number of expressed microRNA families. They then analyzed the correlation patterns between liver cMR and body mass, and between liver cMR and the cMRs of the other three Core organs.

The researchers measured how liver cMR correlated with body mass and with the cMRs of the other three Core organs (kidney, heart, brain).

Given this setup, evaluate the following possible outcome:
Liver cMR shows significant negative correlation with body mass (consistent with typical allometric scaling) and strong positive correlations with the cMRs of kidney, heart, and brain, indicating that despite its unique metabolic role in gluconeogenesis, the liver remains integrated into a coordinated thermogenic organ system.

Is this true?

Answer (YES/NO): NO